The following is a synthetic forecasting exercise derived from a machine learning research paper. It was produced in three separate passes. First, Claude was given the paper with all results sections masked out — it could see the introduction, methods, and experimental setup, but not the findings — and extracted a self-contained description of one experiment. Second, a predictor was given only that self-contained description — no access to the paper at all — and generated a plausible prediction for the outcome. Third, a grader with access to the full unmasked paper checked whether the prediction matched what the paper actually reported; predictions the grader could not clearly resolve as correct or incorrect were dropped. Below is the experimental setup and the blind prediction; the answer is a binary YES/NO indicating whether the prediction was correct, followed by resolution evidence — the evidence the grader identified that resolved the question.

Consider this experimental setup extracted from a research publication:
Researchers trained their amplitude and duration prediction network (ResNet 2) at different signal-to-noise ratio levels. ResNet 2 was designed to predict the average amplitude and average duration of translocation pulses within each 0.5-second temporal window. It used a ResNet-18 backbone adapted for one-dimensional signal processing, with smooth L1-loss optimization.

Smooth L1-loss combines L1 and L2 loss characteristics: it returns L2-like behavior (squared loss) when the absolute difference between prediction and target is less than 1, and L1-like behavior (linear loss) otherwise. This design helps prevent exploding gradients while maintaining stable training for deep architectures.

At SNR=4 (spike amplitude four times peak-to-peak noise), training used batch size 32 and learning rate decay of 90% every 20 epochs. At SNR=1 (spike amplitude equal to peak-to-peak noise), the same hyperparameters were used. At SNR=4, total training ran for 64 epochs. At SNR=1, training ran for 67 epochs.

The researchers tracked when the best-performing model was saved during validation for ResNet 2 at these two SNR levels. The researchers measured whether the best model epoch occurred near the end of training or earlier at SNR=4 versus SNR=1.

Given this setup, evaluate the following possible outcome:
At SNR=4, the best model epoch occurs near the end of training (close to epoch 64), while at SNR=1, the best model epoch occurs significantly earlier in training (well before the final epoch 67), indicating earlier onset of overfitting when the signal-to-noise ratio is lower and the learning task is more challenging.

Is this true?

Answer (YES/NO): YES